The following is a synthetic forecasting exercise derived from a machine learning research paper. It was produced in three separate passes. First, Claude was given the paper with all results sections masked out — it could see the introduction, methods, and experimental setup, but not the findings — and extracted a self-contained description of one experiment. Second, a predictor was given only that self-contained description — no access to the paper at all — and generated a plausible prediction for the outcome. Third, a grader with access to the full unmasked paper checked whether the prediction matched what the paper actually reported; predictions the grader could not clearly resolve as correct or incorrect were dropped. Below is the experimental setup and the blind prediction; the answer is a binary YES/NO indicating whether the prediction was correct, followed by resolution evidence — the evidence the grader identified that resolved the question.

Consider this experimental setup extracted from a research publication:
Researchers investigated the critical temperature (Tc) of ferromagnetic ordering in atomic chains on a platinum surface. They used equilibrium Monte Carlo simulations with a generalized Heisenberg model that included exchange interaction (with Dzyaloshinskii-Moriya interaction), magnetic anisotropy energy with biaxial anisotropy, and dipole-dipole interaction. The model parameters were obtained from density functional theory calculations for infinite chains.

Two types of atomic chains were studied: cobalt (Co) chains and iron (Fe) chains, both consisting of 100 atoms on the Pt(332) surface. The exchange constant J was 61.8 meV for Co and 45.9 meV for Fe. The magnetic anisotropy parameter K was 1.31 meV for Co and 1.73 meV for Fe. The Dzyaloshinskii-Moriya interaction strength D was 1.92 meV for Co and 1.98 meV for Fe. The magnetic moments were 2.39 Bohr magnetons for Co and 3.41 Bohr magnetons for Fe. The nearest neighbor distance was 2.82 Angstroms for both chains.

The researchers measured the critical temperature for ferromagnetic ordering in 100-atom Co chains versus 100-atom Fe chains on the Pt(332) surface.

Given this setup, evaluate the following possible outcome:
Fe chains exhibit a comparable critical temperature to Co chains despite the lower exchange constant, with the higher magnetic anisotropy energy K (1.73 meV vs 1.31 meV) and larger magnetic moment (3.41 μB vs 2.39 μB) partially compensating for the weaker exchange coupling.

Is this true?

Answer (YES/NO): YES